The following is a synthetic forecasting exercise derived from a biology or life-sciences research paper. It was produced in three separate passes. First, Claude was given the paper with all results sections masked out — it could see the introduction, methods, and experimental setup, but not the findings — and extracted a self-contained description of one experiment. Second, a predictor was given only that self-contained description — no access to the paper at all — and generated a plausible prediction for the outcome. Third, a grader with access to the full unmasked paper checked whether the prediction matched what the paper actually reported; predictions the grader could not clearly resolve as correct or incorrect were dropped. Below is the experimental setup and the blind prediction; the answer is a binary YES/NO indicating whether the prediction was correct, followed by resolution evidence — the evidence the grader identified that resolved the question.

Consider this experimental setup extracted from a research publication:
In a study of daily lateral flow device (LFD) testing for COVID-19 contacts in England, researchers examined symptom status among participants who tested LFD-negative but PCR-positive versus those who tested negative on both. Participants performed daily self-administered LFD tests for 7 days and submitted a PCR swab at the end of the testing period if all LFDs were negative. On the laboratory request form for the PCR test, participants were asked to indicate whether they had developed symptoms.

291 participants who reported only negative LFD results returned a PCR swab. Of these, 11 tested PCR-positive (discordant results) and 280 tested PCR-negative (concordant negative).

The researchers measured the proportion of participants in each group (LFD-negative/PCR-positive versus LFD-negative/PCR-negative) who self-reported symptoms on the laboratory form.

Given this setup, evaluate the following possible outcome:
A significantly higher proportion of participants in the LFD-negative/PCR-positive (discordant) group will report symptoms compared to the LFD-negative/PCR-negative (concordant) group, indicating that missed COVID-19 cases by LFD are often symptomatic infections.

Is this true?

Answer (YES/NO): YES